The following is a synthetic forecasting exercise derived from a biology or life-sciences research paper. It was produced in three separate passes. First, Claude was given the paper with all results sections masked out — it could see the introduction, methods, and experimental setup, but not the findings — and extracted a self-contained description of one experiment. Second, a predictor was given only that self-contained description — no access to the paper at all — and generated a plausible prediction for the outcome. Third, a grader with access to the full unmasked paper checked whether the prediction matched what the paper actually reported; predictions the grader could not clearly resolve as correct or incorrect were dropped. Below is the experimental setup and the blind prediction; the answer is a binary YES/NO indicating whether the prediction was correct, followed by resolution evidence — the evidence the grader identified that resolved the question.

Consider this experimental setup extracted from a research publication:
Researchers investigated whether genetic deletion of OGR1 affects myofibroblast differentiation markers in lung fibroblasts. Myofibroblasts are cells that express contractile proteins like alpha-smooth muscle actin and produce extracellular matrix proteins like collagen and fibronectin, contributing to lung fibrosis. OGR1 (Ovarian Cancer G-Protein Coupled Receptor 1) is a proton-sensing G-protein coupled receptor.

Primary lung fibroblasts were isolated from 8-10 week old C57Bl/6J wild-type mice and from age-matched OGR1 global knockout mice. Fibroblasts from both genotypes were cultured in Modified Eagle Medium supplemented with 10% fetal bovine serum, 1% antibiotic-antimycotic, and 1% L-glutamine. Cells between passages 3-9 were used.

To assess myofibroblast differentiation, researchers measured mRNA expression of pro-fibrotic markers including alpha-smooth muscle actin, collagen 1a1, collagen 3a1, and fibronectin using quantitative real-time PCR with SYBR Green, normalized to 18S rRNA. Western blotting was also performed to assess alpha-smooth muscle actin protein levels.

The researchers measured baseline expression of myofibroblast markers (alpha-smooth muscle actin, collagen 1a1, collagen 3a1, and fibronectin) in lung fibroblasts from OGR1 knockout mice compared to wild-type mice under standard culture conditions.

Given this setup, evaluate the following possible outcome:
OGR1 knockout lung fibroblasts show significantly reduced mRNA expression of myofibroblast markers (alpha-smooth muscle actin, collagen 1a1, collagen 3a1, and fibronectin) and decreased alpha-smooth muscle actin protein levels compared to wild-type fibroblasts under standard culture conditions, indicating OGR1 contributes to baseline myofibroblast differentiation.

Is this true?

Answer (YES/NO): NO